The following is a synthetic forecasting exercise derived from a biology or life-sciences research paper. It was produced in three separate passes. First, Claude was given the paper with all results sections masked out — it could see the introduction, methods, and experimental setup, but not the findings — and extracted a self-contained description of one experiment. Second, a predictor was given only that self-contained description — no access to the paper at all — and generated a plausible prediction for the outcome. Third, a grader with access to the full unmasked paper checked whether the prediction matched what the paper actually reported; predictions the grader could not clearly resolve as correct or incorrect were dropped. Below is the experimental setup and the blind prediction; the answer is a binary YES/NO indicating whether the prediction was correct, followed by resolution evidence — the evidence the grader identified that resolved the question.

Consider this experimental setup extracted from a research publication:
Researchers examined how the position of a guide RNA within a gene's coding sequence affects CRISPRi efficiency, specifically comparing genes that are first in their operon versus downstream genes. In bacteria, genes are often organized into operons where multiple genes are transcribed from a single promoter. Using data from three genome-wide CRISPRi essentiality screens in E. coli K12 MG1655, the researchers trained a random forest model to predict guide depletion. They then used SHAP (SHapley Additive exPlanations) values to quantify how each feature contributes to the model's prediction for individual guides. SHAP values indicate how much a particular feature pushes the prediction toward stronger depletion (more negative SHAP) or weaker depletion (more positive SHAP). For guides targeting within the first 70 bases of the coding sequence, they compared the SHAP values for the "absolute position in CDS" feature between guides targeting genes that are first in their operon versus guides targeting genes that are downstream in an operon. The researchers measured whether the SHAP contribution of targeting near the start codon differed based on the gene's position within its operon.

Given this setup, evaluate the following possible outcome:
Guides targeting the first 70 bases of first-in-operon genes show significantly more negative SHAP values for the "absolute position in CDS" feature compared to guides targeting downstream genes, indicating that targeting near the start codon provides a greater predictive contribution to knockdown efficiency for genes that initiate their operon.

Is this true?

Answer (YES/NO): YES